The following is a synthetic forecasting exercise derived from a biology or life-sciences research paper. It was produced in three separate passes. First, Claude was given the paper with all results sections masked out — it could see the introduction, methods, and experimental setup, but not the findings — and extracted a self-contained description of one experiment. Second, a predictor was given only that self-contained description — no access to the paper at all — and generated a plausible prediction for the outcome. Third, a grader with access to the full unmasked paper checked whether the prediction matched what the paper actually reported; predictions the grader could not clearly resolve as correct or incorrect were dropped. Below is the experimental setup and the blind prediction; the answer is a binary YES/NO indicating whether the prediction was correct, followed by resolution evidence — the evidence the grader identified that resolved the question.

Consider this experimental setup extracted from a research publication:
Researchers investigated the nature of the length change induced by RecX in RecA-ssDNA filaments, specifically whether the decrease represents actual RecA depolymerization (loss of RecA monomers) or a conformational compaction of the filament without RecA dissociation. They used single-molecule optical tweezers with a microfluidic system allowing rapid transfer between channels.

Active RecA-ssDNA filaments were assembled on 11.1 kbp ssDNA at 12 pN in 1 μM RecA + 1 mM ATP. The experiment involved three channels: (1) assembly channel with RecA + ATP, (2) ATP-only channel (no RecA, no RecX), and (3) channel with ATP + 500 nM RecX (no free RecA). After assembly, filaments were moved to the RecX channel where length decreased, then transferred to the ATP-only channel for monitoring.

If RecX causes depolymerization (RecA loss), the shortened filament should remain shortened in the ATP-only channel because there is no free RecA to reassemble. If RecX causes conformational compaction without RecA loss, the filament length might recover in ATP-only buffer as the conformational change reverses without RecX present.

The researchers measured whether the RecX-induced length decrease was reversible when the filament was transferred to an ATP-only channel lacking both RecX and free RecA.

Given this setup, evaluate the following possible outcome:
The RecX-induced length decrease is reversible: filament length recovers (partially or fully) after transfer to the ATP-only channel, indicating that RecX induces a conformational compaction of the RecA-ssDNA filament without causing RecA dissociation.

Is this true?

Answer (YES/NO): NO